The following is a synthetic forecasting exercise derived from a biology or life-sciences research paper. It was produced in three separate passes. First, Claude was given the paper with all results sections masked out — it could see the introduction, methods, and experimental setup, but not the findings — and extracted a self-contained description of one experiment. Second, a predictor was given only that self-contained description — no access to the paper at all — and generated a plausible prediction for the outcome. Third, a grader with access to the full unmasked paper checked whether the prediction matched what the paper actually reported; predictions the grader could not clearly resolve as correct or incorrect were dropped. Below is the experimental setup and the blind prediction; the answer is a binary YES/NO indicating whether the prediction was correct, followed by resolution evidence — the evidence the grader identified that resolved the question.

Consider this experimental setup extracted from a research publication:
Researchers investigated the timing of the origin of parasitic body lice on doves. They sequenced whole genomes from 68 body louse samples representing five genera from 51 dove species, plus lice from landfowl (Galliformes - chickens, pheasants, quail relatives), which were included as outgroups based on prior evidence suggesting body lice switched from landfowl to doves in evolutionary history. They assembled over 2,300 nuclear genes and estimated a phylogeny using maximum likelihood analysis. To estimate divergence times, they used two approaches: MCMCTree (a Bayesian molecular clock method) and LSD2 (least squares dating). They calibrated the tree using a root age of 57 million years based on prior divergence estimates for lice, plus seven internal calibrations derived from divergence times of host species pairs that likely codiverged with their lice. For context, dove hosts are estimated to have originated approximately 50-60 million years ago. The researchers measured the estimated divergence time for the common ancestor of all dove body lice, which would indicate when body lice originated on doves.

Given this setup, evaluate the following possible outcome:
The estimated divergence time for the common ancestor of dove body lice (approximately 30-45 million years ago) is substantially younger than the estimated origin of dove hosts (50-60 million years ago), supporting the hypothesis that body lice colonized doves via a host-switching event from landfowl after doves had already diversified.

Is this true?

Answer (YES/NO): NO